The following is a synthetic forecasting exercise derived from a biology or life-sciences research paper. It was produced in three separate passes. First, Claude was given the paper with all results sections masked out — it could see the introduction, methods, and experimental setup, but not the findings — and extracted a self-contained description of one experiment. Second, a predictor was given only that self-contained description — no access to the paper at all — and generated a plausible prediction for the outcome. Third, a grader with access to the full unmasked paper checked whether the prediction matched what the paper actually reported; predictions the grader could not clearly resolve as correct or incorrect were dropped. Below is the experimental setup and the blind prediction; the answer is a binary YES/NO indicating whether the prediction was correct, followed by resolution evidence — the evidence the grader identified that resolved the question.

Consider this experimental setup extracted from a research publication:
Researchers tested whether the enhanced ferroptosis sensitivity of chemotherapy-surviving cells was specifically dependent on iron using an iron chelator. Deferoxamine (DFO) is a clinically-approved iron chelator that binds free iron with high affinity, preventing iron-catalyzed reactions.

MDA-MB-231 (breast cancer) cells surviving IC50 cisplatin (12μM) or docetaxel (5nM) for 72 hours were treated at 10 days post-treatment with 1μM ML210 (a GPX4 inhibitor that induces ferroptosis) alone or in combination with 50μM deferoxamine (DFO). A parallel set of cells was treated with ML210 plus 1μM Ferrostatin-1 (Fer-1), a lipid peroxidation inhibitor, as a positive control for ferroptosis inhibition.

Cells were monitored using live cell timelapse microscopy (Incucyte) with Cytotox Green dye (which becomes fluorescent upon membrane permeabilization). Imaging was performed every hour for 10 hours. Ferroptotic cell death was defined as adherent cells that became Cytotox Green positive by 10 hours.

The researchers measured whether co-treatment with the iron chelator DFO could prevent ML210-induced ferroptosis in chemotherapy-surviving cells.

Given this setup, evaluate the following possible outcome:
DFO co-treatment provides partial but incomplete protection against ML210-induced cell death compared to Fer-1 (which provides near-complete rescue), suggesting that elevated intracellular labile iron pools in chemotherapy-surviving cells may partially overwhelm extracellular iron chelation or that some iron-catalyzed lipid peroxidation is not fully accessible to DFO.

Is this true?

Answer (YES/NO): NO